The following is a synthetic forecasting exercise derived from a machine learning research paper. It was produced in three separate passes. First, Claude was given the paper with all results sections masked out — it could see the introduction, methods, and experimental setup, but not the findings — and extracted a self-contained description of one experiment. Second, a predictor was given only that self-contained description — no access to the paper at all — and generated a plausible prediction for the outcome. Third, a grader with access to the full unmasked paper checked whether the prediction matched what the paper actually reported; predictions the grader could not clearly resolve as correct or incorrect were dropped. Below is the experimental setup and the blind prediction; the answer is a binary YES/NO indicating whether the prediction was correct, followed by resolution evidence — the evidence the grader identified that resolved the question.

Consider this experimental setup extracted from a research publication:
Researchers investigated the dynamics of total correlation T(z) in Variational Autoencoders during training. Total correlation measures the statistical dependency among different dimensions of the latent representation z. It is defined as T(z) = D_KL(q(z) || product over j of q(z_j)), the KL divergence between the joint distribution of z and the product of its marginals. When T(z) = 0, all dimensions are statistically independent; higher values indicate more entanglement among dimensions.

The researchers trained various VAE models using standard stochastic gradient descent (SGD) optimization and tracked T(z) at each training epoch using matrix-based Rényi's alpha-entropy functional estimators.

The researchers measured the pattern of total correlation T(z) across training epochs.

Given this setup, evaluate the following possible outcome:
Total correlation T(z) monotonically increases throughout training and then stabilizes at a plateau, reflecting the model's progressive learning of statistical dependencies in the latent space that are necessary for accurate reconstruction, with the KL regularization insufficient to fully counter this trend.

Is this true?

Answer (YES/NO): NO